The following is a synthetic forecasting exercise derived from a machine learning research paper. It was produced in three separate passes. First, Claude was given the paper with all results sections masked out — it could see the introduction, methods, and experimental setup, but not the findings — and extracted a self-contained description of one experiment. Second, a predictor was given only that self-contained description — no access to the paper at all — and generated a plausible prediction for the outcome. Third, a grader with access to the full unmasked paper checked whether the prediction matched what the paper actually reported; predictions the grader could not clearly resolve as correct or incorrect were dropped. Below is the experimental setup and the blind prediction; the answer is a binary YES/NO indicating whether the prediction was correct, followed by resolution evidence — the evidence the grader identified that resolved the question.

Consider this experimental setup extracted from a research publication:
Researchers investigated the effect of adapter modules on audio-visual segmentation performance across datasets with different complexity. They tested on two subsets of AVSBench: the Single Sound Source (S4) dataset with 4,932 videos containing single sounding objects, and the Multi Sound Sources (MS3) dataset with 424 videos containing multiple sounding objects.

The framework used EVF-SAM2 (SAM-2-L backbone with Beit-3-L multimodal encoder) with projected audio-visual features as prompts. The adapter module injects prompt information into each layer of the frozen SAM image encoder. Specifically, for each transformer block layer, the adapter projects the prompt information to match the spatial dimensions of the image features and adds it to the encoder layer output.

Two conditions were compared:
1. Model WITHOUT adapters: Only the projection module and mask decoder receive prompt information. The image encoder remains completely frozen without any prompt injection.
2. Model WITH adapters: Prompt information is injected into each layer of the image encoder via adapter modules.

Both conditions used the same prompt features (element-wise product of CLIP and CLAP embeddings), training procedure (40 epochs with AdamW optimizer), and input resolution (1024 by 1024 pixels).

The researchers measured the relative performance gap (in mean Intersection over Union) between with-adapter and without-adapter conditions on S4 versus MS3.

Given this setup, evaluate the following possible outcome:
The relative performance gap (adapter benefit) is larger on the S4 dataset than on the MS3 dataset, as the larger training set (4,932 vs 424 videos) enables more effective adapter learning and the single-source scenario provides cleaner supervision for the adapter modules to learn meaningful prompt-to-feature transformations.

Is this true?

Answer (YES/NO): NO